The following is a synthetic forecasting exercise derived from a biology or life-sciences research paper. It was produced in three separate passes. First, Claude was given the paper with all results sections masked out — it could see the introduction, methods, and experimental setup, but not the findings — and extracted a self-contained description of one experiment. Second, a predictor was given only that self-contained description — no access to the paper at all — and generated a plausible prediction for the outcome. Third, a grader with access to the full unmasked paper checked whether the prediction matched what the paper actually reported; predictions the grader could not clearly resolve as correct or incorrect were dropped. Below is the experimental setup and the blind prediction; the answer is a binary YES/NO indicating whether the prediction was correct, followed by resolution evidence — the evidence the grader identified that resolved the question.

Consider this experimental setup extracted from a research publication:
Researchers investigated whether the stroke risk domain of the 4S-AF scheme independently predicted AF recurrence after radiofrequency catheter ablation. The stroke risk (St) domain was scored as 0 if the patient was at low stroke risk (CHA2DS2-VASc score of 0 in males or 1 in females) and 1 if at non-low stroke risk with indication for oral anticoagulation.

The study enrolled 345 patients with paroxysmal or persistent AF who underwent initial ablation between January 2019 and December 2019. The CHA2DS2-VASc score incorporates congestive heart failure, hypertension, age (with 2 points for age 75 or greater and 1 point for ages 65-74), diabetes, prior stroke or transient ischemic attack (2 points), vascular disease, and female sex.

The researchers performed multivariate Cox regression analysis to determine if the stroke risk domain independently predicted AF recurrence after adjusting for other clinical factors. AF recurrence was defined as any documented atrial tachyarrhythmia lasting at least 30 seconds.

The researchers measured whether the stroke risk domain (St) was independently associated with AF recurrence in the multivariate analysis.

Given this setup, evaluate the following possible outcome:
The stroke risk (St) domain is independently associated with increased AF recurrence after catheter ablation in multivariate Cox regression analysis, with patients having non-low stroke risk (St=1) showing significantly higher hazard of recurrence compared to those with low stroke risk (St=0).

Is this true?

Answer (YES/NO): NO